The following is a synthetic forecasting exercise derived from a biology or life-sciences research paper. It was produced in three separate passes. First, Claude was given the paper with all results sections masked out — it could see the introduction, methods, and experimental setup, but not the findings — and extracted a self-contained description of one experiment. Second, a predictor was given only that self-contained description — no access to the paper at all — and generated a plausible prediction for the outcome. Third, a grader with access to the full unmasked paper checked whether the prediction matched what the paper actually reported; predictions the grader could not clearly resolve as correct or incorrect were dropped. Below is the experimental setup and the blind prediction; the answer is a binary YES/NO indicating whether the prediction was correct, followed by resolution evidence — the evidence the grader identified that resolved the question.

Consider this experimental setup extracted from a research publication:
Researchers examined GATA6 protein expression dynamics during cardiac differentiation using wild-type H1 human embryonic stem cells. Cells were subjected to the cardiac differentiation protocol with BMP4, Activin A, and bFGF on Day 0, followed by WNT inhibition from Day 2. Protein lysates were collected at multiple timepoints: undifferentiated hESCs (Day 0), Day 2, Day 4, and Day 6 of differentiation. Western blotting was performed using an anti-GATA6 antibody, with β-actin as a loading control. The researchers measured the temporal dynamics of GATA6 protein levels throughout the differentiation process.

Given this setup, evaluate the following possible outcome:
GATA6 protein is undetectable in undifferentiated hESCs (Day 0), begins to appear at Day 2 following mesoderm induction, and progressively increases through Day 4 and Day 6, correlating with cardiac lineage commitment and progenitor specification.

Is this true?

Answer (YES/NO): NO